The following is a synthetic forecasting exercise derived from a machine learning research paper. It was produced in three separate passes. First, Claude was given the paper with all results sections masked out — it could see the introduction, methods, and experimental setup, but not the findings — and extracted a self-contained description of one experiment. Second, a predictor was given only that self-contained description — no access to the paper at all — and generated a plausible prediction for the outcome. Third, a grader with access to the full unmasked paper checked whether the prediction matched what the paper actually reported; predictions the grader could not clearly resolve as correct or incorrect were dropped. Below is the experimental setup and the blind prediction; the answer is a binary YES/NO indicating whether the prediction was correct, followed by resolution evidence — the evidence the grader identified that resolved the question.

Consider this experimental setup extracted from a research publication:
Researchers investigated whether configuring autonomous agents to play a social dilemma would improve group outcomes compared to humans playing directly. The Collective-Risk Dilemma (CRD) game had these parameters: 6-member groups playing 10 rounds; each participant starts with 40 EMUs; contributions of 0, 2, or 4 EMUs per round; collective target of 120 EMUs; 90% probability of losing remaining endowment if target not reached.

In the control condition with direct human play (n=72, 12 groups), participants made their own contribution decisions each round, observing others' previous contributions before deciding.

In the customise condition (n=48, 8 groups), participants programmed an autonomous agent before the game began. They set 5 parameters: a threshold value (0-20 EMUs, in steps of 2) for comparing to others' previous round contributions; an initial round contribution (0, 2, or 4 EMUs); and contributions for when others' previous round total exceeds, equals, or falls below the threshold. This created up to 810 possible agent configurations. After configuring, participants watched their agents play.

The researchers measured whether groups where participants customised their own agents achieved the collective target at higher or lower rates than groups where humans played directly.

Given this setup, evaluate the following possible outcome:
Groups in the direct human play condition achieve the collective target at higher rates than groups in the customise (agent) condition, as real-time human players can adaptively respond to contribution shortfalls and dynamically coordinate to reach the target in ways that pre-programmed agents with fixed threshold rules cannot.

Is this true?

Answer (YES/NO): NO